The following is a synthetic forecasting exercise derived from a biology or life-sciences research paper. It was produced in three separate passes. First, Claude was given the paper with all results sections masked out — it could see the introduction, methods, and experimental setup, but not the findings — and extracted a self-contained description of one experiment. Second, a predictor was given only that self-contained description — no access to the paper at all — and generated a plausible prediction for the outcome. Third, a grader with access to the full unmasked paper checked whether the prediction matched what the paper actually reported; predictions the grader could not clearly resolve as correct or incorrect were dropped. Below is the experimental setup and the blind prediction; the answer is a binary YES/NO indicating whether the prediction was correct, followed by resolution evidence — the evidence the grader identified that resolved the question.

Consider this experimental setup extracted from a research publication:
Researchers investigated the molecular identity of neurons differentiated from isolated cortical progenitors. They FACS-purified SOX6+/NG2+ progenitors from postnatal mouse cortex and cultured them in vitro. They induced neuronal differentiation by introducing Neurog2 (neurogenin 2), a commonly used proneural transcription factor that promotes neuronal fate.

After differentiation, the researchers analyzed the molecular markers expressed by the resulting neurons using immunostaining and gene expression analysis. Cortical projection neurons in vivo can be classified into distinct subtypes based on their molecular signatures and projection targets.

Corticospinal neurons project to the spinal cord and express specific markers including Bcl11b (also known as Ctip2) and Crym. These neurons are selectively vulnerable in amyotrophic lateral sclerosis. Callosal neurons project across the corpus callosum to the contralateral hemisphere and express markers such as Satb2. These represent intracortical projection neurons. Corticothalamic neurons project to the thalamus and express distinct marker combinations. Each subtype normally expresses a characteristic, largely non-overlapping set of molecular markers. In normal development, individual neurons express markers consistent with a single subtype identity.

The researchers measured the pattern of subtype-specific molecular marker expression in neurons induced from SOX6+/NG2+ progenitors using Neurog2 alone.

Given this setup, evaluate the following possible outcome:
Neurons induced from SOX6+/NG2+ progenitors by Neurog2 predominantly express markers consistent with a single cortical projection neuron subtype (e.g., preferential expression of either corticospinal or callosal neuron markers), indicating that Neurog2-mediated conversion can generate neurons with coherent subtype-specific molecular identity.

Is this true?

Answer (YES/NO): NO